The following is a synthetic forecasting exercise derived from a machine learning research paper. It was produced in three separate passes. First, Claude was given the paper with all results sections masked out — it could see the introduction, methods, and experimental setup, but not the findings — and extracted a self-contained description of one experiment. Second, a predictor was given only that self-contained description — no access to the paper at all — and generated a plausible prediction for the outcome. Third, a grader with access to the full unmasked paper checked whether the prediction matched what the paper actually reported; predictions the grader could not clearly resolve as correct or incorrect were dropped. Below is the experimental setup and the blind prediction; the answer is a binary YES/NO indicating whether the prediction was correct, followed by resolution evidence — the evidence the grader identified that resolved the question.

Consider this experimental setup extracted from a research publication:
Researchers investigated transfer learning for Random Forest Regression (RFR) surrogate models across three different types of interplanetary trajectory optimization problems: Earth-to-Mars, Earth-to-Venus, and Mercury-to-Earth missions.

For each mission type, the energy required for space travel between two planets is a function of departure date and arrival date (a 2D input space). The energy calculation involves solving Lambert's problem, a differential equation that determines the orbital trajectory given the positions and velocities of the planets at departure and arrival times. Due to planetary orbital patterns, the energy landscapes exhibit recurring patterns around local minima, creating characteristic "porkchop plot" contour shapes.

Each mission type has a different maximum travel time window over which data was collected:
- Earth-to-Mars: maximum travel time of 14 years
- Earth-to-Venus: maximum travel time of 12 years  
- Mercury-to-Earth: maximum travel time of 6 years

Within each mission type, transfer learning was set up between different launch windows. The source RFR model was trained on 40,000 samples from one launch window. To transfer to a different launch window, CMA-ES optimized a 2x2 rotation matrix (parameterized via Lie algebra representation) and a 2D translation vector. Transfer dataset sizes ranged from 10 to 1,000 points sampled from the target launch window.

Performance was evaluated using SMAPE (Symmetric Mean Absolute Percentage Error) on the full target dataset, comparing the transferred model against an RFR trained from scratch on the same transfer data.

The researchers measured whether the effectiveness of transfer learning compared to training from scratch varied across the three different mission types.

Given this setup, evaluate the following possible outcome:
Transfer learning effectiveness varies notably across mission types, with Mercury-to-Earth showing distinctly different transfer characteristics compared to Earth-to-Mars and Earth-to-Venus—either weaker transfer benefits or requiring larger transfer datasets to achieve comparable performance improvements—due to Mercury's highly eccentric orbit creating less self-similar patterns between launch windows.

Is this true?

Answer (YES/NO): NO